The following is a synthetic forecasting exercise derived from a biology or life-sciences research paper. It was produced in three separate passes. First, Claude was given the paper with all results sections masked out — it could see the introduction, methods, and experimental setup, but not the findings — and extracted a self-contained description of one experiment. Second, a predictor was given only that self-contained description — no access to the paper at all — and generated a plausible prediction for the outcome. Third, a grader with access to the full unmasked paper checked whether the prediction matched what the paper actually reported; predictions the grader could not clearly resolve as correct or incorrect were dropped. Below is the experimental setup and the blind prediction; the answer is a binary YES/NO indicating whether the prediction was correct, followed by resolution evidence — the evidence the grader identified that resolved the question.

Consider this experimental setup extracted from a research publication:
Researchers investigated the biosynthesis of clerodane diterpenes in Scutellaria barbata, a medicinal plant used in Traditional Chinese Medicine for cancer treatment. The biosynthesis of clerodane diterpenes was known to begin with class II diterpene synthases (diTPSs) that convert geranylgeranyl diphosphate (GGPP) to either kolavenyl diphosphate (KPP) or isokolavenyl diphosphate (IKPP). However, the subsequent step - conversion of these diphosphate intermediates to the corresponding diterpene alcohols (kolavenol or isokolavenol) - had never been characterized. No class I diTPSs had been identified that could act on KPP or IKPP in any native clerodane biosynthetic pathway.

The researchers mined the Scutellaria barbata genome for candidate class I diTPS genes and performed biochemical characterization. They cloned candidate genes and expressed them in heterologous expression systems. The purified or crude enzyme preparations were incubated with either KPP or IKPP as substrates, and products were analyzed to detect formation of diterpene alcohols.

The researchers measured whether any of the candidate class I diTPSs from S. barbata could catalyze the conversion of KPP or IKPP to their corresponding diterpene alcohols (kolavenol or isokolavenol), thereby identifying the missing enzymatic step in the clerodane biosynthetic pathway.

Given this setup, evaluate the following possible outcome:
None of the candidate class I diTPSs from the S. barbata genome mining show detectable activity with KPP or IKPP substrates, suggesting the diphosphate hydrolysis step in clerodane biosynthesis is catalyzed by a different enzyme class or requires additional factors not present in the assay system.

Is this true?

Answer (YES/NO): NO